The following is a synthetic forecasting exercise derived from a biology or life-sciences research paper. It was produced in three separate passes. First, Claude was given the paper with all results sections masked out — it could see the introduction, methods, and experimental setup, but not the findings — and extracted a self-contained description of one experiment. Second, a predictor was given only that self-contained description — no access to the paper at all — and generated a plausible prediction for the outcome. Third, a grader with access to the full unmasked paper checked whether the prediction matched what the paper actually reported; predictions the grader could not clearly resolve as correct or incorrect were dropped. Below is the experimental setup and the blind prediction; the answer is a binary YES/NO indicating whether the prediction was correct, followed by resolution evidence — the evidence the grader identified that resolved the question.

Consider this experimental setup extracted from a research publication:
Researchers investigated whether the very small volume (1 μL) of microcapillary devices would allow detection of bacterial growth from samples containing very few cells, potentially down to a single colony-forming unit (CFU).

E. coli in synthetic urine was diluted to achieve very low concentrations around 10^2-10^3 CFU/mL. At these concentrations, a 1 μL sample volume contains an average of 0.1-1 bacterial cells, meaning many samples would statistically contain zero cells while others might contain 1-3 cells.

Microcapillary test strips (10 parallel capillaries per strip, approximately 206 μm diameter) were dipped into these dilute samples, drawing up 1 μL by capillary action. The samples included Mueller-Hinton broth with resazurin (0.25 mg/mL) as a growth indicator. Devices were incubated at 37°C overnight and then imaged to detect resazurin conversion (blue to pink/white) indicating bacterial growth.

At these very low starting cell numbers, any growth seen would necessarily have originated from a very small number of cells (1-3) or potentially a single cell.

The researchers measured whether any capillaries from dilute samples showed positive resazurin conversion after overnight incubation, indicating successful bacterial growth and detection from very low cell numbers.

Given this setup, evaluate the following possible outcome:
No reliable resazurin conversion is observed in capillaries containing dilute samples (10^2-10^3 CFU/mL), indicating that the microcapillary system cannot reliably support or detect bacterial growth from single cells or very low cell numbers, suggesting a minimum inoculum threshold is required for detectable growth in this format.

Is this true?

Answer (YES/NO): NO